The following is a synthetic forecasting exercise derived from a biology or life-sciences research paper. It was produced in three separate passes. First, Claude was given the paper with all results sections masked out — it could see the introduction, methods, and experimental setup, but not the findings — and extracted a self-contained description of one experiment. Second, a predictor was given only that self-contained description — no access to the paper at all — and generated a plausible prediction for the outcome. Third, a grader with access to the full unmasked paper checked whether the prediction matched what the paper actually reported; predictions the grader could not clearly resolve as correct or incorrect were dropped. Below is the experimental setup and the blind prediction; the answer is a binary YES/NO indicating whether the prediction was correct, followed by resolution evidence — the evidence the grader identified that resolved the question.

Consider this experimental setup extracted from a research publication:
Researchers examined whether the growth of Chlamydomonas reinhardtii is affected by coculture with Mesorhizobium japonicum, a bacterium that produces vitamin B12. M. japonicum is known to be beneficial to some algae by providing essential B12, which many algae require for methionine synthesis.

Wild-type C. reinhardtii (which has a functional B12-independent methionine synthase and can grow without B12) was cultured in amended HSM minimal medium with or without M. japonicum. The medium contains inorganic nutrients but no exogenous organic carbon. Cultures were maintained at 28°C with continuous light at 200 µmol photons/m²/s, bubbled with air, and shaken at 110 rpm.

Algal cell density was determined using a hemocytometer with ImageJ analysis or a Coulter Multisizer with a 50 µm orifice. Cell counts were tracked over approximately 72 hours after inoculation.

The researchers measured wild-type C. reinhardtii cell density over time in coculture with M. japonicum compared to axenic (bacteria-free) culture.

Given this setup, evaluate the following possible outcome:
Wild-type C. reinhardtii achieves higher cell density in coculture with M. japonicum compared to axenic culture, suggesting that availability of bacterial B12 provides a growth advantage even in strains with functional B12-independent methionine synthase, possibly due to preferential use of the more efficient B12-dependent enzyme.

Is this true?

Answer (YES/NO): NO